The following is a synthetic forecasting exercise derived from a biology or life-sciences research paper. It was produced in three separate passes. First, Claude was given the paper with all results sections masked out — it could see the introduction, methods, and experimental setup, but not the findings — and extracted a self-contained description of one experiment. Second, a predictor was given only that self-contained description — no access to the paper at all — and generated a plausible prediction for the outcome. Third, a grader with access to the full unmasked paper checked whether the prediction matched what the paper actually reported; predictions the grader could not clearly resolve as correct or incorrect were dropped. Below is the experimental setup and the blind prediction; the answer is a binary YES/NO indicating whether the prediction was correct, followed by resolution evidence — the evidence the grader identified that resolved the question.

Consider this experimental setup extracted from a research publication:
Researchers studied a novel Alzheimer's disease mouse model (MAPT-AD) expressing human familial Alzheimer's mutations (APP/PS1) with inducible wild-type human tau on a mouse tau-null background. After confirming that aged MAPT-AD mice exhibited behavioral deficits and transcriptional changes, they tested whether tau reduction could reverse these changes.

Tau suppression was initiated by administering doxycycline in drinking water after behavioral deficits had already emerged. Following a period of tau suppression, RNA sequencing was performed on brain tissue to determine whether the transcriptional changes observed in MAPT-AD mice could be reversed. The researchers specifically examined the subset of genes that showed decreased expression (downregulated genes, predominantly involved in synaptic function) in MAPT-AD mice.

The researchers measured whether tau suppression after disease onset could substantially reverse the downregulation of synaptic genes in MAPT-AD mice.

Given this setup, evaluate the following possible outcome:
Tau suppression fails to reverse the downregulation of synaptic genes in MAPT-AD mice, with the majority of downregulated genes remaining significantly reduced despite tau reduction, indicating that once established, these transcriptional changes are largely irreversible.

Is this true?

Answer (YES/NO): NO